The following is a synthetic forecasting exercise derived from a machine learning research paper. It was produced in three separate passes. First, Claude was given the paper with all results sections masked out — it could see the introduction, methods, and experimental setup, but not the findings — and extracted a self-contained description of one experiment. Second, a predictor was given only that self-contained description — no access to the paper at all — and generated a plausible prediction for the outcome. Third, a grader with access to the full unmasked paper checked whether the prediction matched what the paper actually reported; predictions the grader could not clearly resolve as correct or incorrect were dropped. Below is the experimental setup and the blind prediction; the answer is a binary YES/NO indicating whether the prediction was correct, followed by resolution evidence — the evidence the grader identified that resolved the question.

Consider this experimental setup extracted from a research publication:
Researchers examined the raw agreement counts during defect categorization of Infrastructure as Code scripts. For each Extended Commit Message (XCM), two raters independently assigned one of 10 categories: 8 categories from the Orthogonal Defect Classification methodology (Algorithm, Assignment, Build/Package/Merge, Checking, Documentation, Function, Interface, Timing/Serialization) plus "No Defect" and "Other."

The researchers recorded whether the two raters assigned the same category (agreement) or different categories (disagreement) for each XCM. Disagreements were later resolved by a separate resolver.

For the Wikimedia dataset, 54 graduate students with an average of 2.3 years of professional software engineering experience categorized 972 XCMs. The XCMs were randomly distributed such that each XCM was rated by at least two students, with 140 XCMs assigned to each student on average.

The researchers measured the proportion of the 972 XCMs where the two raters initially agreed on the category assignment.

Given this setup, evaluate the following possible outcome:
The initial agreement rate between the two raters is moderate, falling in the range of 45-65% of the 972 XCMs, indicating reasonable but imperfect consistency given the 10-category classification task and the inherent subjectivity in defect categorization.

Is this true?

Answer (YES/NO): NO